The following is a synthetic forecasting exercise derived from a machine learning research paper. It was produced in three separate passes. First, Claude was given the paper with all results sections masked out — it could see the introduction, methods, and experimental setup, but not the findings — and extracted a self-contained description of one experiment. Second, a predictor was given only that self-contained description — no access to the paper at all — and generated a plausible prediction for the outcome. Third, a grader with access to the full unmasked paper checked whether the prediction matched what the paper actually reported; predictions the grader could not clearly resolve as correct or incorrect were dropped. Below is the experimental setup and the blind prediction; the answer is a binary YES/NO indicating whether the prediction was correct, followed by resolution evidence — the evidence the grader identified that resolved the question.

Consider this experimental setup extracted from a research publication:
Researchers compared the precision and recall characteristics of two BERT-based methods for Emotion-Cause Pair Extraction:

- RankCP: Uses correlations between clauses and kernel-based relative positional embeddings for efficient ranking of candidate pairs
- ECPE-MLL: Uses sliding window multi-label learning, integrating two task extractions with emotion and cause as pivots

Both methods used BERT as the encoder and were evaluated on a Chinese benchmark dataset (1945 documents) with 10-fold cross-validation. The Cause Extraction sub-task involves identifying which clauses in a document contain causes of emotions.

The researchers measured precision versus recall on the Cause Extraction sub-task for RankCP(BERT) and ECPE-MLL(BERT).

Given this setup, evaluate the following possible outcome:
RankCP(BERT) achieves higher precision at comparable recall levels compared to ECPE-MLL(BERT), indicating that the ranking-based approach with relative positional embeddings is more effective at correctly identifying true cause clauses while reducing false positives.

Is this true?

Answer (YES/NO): NO